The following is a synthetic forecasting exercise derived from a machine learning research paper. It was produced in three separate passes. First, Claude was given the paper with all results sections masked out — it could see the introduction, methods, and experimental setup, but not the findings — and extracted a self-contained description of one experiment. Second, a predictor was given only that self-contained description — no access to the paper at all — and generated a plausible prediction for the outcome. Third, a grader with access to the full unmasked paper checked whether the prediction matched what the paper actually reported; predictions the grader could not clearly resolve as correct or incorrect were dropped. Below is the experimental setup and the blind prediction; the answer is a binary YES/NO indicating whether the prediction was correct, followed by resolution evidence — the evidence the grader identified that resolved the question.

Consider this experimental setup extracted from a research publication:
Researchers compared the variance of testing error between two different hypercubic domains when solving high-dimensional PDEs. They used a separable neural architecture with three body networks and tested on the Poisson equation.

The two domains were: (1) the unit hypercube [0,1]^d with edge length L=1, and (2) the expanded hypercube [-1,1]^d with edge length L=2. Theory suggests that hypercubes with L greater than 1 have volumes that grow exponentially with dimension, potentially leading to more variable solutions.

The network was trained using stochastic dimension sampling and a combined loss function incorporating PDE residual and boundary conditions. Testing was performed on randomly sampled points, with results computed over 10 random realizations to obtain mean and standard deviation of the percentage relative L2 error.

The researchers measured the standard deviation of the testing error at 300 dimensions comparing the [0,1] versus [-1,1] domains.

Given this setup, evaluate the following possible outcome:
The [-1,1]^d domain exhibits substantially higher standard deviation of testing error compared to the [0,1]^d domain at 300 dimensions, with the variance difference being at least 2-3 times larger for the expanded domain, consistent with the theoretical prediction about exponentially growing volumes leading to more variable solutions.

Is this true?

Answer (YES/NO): YES